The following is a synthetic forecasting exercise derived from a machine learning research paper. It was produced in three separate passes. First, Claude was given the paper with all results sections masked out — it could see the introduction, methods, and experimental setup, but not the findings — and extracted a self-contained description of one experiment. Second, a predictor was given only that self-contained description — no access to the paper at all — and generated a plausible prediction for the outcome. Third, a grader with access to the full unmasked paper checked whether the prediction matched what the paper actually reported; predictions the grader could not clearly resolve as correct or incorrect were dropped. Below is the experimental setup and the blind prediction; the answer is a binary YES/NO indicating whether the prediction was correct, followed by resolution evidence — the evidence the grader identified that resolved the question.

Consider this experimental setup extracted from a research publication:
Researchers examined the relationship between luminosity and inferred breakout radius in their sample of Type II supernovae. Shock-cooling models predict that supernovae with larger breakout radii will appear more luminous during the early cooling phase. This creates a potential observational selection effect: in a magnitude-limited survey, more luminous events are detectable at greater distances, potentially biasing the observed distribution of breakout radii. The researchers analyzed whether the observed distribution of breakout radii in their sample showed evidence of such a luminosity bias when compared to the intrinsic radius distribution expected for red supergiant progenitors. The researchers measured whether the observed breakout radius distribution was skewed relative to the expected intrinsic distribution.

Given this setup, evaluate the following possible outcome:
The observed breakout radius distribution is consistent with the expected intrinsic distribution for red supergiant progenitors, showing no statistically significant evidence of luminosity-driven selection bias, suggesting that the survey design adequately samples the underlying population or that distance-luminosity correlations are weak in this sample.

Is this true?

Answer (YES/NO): NO